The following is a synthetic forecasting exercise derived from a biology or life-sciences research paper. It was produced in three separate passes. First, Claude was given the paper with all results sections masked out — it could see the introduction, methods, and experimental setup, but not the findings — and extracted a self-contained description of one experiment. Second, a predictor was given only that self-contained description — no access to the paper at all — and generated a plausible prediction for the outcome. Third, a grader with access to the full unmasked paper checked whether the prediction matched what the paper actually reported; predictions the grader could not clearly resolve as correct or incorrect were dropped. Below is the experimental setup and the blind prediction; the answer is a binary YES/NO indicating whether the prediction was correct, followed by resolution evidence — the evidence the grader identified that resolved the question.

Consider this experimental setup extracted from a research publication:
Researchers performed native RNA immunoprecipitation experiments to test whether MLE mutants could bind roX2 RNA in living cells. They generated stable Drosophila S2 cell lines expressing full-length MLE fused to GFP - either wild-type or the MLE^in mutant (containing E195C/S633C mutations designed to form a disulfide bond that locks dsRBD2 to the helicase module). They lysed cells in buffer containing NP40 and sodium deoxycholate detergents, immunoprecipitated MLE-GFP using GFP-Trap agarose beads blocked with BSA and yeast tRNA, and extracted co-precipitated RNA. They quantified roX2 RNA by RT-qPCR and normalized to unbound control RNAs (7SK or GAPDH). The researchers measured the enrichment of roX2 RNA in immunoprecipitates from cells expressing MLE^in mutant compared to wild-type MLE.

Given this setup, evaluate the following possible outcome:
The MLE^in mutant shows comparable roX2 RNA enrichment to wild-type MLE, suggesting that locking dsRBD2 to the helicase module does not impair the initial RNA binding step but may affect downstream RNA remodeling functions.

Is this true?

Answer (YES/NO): NO